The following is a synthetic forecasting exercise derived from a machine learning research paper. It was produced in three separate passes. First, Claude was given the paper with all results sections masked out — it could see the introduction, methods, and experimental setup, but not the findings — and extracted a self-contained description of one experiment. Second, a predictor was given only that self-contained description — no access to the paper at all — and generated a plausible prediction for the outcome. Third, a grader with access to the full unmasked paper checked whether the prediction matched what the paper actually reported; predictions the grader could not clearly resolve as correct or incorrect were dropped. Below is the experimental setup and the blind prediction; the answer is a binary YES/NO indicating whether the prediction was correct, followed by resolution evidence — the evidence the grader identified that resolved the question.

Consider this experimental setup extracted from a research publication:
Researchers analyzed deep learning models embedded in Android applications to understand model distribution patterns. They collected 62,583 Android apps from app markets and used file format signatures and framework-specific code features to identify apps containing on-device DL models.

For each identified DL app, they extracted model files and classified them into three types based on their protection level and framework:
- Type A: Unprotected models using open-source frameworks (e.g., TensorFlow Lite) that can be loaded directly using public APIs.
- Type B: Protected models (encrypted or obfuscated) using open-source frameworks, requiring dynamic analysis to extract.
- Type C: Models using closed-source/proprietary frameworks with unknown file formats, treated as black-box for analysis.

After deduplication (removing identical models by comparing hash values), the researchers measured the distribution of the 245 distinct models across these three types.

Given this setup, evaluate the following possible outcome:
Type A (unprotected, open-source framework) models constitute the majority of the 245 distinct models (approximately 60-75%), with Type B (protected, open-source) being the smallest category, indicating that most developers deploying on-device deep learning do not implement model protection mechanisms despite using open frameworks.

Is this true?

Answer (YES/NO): NO